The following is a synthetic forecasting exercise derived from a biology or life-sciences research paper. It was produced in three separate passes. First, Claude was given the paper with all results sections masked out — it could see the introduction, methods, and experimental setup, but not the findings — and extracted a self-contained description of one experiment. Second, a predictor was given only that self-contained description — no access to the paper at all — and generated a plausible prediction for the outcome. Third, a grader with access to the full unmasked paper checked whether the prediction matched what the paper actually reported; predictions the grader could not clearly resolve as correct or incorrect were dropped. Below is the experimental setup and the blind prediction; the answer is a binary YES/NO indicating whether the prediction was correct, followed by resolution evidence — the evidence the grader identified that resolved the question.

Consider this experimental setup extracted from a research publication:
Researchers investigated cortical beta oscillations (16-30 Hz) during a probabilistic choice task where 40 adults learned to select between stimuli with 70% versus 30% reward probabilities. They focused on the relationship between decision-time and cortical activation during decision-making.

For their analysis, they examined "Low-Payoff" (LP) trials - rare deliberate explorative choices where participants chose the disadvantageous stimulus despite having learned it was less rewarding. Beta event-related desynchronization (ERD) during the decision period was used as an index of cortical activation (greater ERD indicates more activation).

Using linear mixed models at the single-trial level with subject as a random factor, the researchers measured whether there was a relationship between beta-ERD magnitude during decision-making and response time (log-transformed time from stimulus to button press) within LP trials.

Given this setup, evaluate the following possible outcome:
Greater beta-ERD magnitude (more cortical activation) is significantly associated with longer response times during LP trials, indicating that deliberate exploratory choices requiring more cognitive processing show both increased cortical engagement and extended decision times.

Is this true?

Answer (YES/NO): NO